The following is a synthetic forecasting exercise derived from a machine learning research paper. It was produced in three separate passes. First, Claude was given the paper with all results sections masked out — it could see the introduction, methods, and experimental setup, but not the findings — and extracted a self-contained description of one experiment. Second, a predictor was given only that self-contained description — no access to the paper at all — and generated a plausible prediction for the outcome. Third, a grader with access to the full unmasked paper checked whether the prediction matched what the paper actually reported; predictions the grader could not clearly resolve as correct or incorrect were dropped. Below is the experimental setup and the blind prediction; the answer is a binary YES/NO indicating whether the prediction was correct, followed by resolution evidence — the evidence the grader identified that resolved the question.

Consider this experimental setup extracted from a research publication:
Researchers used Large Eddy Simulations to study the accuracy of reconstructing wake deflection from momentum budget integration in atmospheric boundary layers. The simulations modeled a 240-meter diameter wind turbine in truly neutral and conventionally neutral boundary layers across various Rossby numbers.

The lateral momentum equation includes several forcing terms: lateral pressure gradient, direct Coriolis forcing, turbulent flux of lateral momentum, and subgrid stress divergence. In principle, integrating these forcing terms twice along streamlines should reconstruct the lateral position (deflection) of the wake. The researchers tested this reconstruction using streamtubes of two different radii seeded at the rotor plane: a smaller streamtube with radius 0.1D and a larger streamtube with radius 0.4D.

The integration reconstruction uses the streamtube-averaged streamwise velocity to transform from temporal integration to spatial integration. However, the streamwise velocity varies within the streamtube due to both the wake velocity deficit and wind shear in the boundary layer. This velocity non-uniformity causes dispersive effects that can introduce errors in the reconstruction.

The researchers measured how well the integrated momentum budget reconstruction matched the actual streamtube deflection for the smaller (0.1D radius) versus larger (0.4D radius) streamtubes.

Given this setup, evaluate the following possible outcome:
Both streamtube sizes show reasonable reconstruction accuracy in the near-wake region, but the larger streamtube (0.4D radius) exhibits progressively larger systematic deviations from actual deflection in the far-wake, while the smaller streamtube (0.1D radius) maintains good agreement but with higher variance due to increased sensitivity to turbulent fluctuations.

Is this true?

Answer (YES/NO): NO